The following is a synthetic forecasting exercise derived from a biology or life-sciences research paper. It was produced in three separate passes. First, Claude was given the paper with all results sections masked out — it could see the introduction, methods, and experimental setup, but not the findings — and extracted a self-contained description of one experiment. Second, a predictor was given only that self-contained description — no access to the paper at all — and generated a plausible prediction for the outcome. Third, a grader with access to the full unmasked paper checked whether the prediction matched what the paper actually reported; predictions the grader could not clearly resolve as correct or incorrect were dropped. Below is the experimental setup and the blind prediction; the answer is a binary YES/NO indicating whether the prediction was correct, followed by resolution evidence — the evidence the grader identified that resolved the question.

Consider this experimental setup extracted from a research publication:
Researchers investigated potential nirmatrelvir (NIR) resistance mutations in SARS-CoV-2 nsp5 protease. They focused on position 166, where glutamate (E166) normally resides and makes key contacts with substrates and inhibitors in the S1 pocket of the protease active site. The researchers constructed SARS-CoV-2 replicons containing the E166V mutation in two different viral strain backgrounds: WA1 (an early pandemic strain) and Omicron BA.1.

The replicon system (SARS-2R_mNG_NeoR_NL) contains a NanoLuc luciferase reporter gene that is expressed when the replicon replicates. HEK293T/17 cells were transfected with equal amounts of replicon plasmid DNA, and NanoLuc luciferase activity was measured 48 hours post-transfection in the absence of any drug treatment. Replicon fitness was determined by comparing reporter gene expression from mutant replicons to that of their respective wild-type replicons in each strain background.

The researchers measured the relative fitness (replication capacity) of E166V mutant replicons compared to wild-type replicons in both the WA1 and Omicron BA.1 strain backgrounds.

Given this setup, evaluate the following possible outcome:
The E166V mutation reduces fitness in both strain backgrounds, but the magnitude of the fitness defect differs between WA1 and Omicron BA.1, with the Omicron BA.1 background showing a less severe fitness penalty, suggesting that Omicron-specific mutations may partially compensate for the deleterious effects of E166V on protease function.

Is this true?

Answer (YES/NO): YES